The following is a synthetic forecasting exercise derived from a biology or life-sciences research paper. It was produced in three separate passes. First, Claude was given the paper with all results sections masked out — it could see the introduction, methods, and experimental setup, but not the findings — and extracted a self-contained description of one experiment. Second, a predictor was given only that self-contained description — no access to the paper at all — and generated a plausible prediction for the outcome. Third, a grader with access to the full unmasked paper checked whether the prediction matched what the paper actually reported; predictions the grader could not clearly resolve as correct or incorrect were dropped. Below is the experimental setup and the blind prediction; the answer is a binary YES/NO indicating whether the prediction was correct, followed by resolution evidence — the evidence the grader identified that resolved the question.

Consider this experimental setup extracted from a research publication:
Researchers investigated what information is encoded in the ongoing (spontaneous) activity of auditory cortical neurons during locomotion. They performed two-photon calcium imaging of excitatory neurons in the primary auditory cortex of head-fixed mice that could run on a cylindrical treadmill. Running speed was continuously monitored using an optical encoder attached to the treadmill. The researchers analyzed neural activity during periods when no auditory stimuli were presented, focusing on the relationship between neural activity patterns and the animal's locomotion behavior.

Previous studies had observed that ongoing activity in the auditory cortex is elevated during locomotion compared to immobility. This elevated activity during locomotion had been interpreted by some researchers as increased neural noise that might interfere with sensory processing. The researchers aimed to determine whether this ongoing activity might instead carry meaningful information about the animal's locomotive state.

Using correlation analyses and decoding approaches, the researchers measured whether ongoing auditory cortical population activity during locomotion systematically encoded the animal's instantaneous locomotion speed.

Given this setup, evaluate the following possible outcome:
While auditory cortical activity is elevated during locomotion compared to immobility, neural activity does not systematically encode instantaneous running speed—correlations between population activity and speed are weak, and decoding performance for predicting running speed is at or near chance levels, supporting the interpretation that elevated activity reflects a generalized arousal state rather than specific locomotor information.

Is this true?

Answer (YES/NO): NO